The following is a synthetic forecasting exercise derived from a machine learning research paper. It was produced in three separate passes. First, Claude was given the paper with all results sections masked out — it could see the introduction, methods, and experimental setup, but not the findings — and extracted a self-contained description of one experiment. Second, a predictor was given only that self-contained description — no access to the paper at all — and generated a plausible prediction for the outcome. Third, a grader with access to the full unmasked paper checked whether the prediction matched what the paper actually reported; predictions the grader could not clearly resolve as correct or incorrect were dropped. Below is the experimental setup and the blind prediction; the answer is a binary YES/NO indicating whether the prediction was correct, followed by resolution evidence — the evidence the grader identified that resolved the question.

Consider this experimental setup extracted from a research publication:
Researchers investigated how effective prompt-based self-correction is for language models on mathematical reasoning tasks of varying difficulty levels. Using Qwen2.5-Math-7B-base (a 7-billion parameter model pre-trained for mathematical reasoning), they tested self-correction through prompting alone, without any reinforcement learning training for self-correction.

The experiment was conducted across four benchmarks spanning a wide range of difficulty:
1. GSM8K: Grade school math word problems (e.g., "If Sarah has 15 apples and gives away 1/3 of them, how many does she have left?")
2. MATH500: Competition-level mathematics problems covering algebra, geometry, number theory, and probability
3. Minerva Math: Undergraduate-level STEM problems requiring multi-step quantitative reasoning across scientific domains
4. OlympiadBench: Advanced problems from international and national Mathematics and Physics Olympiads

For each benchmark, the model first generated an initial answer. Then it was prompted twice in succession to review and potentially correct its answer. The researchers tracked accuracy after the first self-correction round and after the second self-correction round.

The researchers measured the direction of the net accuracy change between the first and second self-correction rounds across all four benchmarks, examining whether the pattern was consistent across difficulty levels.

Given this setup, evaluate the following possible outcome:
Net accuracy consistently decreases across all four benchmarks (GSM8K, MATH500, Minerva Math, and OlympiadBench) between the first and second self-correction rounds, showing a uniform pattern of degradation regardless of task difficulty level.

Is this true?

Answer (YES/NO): YES